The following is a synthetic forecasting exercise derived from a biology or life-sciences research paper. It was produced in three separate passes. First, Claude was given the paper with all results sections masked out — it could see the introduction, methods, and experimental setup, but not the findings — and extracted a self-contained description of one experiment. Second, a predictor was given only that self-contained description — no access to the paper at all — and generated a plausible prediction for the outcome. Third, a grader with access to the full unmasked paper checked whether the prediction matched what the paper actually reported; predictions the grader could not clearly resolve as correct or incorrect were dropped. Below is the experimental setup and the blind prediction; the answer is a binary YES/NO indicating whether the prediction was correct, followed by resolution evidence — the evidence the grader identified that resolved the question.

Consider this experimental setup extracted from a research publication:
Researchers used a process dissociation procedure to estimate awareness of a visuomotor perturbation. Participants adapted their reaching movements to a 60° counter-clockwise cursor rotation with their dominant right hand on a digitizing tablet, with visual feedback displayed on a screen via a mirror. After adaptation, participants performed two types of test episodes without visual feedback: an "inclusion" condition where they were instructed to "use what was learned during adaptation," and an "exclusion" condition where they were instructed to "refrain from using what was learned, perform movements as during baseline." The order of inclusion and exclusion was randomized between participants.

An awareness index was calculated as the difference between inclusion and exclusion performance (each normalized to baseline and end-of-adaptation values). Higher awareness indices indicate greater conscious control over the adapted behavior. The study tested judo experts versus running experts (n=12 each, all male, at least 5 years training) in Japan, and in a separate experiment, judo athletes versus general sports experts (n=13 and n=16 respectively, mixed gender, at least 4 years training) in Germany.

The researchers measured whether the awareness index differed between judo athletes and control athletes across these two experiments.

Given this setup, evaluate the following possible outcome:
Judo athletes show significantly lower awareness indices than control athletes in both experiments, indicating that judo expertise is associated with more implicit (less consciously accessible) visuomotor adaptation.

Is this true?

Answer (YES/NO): NO